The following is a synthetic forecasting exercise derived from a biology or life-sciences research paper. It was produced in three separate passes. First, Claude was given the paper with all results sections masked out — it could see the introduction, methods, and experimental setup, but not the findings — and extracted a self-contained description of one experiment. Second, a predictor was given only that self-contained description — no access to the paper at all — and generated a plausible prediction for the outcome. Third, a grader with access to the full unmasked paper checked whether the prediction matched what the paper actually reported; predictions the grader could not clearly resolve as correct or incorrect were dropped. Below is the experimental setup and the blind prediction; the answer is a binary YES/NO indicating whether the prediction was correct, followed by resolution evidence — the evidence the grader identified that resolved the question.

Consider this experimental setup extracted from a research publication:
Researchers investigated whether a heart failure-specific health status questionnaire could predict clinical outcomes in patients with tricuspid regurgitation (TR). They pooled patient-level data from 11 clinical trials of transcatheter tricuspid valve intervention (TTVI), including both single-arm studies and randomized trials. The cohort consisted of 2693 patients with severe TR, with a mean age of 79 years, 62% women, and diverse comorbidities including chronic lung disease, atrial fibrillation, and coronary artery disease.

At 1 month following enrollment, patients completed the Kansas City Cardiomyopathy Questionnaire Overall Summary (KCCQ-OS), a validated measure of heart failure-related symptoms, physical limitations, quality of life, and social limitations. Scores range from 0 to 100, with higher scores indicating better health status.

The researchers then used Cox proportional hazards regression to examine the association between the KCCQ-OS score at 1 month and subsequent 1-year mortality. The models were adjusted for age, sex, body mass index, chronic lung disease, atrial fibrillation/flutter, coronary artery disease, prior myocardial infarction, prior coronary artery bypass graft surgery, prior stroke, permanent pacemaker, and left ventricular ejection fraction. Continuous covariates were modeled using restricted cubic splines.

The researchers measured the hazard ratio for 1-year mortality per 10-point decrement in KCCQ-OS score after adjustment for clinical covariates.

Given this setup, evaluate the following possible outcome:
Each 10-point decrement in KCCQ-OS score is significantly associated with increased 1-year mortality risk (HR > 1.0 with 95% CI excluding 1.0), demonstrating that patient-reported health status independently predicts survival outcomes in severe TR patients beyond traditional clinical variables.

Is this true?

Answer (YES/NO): YES